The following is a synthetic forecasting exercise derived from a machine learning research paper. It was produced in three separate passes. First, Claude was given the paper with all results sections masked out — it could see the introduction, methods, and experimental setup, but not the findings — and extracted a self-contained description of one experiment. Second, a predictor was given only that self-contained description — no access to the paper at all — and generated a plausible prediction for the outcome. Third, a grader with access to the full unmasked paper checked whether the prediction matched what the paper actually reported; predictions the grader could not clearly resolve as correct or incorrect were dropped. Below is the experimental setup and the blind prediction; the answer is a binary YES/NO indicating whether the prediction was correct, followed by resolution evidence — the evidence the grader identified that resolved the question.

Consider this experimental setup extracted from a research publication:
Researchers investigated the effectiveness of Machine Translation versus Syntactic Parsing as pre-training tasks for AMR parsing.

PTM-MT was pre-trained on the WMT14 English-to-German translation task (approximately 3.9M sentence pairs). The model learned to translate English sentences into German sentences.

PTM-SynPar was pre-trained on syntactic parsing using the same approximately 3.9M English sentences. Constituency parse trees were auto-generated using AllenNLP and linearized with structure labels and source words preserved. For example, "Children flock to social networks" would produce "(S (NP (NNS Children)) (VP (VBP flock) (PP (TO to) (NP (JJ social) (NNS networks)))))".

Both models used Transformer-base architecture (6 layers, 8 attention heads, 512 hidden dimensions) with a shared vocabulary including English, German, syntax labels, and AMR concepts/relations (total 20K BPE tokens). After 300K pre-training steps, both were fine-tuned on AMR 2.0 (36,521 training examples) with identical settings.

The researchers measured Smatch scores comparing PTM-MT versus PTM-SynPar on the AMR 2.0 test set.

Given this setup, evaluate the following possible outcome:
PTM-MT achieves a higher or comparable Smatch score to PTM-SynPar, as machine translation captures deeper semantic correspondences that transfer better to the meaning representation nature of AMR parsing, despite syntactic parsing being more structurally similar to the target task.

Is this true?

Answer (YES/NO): YES